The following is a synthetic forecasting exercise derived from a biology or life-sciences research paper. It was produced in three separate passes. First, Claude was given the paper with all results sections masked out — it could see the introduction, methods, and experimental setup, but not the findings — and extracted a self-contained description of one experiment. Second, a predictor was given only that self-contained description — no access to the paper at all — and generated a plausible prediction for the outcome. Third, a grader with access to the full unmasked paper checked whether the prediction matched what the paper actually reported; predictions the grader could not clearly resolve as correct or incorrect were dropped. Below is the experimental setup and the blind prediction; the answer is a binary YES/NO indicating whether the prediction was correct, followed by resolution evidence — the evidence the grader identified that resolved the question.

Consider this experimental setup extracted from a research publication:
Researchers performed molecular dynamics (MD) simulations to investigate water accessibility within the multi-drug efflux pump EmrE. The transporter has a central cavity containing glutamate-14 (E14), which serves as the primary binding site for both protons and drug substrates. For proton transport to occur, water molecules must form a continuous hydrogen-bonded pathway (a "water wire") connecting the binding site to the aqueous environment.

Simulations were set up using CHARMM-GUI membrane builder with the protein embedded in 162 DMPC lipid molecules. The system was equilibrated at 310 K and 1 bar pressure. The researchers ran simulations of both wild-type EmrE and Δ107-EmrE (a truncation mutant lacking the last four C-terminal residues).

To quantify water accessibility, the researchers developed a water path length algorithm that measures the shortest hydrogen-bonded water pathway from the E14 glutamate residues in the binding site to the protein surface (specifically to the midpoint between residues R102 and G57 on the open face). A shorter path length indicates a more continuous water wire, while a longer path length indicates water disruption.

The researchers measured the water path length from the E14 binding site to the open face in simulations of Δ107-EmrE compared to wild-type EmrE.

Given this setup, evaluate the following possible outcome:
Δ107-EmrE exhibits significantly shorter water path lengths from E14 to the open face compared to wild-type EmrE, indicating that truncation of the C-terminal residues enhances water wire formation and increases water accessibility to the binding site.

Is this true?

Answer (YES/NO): YES